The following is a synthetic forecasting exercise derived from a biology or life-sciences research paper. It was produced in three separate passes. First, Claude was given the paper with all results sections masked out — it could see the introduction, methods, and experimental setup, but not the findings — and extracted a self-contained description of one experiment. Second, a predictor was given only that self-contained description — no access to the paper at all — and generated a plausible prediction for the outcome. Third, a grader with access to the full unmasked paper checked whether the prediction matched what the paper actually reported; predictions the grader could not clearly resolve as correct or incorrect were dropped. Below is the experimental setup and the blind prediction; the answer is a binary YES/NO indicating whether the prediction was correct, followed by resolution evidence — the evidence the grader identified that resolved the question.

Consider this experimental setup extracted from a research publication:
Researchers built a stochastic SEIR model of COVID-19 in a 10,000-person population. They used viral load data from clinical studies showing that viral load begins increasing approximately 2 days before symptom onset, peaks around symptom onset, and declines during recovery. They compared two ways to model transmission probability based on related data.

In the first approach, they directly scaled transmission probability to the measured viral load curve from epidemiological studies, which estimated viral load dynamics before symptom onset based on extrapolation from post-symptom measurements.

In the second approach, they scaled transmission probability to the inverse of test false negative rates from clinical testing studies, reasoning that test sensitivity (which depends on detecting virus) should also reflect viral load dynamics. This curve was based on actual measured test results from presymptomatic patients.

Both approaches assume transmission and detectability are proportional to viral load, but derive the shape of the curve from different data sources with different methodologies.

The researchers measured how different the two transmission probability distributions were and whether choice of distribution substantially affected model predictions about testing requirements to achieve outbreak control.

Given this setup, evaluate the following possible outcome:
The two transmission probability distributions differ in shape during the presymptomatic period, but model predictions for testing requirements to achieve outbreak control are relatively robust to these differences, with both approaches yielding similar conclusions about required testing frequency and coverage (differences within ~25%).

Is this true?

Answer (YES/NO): NO